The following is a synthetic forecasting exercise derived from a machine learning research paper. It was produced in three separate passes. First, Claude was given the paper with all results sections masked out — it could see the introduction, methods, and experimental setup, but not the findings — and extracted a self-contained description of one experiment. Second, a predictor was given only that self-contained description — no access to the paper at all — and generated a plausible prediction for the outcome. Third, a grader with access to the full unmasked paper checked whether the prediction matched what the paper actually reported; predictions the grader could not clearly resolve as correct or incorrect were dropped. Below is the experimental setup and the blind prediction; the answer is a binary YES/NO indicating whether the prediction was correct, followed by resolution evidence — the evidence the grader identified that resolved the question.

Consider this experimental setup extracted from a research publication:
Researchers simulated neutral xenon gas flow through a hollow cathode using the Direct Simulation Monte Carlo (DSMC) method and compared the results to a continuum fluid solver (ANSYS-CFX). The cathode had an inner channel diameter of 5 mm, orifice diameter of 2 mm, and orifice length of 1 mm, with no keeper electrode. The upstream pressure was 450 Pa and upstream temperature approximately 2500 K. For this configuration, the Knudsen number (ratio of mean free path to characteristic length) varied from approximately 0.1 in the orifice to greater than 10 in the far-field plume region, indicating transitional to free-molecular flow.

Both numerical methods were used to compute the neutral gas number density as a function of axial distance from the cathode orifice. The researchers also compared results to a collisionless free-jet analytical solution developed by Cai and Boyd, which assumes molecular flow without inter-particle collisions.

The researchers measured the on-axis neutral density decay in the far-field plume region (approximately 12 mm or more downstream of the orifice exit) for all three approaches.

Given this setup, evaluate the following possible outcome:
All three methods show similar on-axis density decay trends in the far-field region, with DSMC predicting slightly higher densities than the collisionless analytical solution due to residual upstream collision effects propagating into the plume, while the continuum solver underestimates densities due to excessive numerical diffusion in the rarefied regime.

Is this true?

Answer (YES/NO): NO